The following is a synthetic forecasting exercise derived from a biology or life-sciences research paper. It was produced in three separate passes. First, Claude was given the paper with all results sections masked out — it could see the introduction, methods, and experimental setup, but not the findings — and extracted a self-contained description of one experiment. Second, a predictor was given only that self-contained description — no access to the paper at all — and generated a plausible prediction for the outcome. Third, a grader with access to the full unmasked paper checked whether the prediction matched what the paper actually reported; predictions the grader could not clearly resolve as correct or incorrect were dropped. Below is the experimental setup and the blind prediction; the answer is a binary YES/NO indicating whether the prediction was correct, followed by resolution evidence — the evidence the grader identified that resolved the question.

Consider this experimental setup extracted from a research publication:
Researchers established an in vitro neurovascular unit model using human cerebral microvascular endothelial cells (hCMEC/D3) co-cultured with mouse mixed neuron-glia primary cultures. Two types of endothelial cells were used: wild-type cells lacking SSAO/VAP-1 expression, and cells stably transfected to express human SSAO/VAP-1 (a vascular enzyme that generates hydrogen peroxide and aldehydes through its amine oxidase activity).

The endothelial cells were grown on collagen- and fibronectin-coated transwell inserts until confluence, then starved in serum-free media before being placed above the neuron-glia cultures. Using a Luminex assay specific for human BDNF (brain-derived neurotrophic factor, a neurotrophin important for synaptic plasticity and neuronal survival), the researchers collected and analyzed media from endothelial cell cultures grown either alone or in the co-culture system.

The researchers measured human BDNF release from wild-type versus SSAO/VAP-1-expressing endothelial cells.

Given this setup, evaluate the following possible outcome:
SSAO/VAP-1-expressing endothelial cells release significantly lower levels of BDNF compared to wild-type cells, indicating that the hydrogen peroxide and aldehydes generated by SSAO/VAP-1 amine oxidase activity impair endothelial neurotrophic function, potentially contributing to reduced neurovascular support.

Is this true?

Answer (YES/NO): YES